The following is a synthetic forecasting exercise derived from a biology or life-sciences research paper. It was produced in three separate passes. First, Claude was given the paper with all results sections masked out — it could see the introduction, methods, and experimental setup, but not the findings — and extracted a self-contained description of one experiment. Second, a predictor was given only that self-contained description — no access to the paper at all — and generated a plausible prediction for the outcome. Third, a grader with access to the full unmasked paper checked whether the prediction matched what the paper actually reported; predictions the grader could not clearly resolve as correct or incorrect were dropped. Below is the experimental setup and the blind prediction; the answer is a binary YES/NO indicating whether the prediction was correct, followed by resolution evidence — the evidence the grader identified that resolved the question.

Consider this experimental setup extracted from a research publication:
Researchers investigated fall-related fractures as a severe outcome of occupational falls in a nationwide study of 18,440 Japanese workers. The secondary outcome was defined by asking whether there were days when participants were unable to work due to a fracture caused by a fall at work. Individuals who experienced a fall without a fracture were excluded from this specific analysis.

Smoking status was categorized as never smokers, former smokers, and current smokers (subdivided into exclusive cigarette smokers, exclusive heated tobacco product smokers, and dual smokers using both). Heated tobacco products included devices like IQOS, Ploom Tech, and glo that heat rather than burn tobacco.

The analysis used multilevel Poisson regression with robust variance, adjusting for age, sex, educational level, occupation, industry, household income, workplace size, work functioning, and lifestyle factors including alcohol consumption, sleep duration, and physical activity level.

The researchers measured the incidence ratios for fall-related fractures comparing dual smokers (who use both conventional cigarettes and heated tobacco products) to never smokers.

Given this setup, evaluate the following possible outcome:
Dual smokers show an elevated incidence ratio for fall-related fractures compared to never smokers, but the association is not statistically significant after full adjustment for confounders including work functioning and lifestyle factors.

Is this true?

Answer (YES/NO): NO